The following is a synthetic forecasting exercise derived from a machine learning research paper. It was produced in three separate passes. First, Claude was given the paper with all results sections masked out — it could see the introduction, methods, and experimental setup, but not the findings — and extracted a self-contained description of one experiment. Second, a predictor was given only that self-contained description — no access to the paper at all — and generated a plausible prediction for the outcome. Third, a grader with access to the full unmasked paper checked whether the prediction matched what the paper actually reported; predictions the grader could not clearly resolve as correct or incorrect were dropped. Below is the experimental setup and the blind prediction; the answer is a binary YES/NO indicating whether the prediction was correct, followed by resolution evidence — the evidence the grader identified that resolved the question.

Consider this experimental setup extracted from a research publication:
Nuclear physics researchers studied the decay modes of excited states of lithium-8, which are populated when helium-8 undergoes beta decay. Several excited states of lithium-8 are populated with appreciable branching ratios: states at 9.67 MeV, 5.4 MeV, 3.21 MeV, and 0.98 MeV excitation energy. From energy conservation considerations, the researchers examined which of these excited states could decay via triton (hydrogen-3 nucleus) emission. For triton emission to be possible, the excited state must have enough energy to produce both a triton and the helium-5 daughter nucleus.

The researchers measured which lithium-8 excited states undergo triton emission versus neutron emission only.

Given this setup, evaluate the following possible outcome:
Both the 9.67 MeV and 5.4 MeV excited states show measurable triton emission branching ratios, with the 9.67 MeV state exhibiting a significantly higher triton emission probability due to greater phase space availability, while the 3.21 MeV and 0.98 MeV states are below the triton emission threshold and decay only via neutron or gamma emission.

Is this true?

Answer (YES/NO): NO